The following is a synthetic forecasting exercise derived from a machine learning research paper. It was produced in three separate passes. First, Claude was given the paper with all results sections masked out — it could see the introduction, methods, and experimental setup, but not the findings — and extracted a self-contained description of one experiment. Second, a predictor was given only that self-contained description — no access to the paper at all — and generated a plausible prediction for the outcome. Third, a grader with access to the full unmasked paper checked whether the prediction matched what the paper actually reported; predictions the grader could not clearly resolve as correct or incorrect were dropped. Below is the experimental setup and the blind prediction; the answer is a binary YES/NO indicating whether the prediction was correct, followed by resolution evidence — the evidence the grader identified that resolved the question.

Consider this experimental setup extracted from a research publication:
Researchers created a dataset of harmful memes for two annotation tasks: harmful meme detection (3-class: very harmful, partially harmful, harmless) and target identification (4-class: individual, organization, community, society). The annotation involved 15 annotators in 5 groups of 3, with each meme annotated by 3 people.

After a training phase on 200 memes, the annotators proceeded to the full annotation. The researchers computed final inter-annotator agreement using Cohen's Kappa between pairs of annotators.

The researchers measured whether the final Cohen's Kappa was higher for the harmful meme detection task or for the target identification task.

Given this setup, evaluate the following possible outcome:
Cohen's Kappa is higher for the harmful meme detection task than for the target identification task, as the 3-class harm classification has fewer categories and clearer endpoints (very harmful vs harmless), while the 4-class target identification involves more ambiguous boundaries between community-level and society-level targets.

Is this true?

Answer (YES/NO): NO